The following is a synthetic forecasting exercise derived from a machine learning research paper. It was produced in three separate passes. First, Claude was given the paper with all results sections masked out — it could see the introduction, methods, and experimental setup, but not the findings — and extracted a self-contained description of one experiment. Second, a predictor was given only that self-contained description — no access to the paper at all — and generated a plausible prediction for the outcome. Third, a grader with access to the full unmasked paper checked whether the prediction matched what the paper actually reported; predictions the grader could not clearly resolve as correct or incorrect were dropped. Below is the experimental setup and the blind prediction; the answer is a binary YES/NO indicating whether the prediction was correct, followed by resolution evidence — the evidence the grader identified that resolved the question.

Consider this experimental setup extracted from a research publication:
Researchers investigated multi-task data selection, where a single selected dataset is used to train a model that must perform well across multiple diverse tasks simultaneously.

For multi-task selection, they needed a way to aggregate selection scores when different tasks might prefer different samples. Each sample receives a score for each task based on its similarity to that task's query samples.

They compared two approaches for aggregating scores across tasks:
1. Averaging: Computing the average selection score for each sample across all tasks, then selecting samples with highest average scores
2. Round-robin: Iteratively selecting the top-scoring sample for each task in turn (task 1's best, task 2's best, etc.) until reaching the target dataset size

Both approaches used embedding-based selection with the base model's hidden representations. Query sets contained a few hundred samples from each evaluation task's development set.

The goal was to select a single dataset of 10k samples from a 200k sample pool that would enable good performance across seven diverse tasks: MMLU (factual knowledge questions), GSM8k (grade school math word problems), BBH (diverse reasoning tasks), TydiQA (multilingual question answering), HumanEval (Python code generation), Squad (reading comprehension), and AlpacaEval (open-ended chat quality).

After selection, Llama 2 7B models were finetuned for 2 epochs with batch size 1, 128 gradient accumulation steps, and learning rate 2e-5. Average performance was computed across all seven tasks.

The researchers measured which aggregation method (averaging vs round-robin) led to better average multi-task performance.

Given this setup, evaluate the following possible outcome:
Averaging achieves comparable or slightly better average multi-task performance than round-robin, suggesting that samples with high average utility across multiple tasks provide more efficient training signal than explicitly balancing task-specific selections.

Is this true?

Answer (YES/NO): NO